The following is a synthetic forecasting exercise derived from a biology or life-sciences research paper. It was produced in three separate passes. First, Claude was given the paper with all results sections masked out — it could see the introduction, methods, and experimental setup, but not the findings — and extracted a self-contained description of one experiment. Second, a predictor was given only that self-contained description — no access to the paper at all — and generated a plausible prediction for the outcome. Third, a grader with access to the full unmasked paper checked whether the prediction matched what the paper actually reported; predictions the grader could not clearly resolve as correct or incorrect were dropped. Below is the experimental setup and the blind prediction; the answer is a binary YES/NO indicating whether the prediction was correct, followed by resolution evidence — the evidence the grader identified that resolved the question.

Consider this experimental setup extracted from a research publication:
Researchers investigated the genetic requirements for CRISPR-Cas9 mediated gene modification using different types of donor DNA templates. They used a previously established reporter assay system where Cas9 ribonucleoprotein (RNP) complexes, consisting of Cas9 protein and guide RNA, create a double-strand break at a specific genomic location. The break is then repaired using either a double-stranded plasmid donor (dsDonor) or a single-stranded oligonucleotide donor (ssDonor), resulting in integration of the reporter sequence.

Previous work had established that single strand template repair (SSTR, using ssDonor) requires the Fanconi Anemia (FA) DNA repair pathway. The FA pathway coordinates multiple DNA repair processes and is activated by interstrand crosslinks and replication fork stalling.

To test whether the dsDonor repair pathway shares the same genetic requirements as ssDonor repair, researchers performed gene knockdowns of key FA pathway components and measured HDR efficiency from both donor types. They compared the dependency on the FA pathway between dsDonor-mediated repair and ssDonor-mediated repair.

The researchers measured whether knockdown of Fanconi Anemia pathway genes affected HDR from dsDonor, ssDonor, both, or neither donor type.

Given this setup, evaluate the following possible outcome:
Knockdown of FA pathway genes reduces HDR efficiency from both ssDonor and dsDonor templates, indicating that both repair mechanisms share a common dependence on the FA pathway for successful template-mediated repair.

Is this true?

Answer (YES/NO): YES